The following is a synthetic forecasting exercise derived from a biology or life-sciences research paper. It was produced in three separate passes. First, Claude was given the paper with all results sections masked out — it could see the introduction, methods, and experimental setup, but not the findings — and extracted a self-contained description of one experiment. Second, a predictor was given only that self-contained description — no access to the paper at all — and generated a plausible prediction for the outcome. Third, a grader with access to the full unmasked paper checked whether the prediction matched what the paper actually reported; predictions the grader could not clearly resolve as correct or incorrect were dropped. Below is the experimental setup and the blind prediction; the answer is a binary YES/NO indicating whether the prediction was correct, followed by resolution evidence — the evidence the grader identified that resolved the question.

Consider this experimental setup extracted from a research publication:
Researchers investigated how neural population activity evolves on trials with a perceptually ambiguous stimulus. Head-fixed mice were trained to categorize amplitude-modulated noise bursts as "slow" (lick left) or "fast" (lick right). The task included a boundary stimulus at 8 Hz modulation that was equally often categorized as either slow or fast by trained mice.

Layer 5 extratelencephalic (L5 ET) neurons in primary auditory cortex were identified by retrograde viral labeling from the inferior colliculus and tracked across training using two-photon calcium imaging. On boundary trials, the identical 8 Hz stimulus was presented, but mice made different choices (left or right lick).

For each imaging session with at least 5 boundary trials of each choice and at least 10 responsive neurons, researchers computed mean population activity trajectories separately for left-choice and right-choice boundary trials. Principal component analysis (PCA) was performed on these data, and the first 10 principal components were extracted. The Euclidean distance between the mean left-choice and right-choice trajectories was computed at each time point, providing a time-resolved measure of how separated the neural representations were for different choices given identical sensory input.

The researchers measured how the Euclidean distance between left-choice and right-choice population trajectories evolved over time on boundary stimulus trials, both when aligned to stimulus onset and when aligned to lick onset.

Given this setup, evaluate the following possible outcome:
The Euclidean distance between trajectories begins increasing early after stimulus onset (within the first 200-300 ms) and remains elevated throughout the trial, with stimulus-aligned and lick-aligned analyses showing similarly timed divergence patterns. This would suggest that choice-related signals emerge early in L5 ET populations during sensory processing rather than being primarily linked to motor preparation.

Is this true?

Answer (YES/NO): NO